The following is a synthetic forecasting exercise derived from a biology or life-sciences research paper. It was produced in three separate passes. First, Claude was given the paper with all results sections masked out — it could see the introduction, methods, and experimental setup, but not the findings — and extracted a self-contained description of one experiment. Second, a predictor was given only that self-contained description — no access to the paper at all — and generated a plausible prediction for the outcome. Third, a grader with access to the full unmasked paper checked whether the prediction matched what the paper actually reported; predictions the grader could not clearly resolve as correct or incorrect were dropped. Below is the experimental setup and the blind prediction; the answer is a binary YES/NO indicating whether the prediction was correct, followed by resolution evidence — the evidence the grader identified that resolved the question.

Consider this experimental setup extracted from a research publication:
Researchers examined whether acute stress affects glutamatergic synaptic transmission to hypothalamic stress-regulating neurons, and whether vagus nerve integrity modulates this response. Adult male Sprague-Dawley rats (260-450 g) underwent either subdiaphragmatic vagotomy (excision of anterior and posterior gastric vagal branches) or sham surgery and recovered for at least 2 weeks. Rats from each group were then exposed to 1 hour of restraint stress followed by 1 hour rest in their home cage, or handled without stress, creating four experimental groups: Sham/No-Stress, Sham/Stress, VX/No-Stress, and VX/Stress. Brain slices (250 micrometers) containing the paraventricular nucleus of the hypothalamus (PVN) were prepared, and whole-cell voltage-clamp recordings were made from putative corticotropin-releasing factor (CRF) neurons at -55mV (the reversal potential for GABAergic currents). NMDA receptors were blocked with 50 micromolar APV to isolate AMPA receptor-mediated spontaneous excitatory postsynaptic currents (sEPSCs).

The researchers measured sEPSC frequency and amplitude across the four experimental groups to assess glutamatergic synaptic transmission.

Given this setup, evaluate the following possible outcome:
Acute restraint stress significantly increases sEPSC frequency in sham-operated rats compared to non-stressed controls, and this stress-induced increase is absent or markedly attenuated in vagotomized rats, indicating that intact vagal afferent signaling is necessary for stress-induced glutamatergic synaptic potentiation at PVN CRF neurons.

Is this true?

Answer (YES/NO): NO